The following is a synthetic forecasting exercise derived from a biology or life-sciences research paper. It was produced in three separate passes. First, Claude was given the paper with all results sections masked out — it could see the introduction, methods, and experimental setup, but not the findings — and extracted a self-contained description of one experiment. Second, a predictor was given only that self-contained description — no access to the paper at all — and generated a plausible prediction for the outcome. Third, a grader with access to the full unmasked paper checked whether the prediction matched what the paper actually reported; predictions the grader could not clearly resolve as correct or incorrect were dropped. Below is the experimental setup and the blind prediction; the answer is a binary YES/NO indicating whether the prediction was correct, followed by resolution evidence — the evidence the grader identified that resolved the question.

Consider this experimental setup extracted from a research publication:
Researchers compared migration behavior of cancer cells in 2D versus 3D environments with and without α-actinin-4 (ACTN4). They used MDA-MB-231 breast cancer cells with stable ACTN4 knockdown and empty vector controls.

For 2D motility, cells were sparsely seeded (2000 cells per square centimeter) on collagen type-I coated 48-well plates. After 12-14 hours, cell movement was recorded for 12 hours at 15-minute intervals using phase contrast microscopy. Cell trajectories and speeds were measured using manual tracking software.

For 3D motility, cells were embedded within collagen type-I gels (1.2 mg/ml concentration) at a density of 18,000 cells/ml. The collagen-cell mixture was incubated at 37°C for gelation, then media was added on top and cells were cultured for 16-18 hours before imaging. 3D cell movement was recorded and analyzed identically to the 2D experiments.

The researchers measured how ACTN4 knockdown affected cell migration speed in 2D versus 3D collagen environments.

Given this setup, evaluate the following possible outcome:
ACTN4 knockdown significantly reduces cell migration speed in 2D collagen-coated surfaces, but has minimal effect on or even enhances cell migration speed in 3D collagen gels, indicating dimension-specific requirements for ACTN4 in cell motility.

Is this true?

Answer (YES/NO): NO